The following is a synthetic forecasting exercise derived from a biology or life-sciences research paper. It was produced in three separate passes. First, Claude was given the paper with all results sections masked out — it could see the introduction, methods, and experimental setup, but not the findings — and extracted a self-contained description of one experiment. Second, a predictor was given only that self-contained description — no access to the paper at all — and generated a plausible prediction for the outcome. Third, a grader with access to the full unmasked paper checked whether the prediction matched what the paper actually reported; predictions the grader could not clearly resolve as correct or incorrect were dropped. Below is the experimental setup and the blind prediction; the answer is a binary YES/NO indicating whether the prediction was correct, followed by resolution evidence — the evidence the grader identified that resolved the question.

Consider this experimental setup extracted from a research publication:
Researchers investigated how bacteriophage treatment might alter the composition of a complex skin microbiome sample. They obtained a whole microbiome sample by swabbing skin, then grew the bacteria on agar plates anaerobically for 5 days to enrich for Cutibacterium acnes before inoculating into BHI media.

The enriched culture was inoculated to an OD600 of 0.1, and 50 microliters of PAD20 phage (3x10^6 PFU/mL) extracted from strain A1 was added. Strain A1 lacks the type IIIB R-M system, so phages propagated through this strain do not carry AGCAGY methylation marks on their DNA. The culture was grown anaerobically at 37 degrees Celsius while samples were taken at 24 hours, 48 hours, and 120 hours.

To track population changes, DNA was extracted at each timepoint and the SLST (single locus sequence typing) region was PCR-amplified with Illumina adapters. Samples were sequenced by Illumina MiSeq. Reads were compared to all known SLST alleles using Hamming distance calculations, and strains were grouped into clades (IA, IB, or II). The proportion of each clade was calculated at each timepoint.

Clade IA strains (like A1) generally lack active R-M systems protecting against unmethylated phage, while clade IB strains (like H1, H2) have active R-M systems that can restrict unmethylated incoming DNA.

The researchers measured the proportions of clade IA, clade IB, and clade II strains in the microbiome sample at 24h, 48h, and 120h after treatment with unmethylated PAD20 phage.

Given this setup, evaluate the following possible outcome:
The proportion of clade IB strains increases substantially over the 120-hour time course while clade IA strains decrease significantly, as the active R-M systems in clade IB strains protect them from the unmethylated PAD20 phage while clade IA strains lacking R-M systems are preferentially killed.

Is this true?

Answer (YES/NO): YES